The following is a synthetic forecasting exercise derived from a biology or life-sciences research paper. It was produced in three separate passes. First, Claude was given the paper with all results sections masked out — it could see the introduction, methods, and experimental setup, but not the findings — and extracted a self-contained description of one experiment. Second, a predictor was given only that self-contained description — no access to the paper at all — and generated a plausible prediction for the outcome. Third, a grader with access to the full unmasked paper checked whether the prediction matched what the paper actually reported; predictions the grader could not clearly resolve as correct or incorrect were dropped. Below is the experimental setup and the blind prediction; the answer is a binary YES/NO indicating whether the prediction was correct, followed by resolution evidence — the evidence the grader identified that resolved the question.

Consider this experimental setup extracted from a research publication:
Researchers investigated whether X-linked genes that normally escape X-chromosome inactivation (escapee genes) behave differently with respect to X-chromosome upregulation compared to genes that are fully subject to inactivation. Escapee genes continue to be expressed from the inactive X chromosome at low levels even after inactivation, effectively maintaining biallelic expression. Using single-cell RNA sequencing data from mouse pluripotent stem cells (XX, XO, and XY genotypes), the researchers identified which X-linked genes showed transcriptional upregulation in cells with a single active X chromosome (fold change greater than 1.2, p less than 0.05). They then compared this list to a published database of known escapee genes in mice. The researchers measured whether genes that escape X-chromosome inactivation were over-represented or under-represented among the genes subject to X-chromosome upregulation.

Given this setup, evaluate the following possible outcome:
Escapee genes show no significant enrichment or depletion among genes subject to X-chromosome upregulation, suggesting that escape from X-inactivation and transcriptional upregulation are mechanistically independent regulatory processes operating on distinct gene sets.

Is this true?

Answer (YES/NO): YES